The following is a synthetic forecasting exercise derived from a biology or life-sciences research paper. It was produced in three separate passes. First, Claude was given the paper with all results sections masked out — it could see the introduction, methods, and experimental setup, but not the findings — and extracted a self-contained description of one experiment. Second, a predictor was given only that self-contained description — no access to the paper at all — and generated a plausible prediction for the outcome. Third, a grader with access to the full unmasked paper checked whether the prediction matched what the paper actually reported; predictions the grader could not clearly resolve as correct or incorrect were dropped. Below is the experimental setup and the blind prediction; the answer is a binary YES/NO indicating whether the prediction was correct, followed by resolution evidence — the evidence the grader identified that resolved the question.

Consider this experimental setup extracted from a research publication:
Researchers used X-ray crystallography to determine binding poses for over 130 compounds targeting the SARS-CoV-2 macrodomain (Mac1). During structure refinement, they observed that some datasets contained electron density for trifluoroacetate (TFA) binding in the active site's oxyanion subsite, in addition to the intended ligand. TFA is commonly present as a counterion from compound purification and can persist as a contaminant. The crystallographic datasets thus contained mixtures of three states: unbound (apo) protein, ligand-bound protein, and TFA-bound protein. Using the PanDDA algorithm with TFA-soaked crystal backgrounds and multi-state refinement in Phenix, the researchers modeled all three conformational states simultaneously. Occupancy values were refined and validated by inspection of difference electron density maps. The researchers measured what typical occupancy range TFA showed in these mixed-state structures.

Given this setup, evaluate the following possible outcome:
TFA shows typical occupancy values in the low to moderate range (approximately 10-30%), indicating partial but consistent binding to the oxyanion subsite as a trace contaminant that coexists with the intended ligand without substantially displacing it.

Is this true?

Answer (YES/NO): NO